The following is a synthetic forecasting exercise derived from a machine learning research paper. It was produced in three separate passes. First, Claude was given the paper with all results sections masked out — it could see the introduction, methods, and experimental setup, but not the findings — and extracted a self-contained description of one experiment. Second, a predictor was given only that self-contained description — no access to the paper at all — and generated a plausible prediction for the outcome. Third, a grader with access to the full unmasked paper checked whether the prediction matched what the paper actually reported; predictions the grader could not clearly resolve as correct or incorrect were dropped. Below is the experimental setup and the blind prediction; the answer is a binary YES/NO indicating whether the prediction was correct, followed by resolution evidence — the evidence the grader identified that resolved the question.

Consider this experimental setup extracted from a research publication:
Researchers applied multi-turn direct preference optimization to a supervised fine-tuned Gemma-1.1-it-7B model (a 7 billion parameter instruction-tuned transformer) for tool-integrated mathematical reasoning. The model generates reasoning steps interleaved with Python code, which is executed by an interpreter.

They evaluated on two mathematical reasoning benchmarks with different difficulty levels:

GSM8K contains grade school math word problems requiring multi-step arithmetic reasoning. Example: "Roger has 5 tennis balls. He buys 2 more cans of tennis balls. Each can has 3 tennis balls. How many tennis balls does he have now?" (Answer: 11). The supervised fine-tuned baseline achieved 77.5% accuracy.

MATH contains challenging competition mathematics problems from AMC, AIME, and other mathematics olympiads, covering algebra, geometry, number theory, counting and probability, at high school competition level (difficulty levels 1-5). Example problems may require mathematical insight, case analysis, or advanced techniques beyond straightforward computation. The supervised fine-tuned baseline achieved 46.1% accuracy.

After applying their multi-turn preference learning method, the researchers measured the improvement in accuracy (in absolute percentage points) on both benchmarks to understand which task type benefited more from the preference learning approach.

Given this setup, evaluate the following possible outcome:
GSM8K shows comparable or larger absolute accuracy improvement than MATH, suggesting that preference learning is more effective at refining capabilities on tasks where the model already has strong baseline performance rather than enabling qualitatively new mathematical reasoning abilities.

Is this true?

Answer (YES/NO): YES